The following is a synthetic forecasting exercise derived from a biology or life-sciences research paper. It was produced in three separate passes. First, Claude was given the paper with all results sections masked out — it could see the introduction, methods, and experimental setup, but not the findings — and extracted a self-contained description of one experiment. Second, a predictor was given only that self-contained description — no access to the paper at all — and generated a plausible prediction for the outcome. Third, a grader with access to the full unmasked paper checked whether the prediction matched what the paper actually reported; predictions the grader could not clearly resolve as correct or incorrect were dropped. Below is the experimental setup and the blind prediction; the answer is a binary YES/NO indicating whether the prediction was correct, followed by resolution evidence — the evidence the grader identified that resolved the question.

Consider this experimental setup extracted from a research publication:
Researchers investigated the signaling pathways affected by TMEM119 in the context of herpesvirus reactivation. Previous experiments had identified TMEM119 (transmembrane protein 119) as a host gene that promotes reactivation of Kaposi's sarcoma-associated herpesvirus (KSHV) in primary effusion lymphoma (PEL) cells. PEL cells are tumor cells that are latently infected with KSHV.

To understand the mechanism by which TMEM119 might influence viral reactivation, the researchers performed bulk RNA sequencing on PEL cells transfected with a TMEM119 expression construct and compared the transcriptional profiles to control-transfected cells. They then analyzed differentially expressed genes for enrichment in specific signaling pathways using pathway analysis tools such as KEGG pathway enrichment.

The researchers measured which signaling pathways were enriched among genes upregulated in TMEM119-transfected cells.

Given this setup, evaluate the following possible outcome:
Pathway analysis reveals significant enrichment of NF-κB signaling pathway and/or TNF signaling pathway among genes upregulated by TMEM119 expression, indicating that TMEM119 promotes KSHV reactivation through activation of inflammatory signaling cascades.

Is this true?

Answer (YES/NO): NO